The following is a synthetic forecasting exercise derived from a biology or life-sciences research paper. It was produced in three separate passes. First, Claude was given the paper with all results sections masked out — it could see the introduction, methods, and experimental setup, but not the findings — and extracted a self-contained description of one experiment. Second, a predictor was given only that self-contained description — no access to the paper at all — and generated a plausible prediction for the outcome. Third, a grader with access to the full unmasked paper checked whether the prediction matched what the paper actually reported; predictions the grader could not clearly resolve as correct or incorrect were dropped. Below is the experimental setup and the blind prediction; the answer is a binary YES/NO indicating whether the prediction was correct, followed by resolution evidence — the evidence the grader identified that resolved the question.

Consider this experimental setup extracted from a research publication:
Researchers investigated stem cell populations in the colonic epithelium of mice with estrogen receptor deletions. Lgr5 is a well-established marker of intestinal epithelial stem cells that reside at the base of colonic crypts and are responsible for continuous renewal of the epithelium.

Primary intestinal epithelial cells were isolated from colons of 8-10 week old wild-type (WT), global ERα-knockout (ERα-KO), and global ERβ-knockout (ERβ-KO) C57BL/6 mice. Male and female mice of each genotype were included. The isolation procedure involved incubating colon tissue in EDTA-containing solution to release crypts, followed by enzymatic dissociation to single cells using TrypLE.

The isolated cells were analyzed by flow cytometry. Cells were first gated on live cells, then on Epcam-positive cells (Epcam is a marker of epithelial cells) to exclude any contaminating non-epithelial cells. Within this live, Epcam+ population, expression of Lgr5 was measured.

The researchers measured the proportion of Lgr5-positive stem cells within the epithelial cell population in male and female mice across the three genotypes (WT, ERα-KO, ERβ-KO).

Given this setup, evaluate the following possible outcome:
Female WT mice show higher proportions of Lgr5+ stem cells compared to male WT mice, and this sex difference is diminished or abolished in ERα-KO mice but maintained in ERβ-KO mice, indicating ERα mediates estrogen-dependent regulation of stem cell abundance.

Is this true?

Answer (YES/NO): NO